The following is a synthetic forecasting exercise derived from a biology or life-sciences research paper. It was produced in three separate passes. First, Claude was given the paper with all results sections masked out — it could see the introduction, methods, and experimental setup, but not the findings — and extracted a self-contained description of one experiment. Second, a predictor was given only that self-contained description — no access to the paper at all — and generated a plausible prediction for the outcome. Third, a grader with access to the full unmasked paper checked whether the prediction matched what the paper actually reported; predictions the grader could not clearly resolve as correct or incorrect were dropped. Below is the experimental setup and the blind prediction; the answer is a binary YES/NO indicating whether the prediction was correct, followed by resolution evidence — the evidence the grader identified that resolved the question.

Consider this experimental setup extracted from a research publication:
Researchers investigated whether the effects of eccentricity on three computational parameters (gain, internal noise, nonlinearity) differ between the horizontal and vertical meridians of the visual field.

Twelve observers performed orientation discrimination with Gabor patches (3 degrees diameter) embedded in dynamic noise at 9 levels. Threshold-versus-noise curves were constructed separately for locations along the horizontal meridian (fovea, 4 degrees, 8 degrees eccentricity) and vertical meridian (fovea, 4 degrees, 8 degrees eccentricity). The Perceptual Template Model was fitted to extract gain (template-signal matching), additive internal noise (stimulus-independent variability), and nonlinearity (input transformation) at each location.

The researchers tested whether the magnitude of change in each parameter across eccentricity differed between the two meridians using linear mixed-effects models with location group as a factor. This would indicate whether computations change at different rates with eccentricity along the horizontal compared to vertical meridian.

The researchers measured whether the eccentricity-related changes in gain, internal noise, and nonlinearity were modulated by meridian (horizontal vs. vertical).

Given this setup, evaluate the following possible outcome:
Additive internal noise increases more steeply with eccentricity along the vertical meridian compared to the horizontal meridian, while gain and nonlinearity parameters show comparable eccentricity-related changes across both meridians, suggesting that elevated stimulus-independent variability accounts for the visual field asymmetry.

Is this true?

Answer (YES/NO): NO